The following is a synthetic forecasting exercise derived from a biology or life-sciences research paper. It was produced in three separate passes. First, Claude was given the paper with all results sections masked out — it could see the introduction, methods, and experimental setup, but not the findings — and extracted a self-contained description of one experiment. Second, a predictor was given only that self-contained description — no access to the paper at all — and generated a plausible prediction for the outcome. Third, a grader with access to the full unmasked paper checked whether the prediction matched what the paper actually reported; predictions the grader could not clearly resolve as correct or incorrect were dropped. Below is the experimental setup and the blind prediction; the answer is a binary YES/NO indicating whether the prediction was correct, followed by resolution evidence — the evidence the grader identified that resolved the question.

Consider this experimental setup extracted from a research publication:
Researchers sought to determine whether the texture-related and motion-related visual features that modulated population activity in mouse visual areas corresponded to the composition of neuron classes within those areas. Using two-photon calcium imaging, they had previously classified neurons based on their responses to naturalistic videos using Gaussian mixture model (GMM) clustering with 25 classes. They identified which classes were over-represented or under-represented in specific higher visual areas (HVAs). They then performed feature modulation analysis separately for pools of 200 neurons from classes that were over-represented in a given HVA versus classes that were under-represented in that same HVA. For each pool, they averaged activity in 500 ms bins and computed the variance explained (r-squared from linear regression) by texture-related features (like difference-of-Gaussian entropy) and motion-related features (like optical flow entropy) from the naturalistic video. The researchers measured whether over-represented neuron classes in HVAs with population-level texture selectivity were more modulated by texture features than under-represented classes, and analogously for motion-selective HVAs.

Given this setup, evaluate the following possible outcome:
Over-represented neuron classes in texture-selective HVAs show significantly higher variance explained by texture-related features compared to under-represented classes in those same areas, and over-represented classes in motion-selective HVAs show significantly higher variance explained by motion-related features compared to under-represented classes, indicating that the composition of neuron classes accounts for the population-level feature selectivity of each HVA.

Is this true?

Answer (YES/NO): YES